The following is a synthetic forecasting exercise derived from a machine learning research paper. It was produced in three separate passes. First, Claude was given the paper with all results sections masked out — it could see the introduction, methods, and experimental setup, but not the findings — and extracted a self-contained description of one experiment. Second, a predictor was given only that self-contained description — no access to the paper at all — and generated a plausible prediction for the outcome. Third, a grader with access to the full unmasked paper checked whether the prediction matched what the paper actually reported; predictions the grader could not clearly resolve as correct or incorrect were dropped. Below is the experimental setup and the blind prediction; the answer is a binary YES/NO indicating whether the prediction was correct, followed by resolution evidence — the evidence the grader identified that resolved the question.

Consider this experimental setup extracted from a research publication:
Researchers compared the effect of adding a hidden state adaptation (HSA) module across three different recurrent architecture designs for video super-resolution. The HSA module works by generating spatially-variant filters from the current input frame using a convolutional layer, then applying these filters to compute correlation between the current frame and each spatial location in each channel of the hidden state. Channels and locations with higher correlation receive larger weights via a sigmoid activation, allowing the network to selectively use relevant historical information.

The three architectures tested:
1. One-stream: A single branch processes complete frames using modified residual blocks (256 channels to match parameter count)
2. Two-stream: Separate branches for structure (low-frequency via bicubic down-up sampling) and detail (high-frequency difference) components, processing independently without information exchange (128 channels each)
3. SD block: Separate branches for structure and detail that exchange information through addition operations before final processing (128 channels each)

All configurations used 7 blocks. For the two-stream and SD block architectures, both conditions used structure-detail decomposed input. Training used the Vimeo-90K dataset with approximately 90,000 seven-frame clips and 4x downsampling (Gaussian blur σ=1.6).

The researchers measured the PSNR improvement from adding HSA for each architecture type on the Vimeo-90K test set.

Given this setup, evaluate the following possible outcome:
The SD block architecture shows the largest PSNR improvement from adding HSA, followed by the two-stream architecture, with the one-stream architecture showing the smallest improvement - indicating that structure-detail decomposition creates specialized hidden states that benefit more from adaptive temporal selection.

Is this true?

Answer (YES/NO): NO